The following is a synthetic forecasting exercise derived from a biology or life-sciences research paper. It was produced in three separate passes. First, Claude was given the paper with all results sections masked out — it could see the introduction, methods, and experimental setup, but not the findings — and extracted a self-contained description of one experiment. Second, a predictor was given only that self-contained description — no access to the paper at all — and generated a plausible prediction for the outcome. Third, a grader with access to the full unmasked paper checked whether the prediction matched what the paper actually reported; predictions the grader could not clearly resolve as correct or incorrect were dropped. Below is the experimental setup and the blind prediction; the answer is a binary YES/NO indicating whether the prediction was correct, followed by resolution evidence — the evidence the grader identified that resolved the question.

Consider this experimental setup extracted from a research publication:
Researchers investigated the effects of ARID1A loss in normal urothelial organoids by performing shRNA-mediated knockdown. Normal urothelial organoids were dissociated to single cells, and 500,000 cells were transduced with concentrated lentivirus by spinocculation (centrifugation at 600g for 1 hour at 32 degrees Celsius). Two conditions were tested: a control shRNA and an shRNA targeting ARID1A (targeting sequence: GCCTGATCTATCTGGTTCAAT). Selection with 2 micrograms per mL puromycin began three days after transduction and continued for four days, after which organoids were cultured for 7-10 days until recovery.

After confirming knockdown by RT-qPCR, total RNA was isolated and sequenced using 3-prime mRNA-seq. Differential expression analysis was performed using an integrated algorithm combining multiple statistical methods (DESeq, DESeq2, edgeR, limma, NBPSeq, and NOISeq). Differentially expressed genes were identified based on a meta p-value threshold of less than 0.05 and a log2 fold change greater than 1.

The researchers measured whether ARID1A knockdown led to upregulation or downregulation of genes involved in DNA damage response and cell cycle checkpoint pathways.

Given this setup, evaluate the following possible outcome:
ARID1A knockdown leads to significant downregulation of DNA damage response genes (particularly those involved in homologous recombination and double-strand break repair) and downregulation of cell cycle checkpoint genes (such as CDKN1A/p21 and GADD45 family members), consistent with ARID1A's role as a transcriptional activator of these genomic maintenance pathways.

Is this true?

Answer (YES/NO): NO